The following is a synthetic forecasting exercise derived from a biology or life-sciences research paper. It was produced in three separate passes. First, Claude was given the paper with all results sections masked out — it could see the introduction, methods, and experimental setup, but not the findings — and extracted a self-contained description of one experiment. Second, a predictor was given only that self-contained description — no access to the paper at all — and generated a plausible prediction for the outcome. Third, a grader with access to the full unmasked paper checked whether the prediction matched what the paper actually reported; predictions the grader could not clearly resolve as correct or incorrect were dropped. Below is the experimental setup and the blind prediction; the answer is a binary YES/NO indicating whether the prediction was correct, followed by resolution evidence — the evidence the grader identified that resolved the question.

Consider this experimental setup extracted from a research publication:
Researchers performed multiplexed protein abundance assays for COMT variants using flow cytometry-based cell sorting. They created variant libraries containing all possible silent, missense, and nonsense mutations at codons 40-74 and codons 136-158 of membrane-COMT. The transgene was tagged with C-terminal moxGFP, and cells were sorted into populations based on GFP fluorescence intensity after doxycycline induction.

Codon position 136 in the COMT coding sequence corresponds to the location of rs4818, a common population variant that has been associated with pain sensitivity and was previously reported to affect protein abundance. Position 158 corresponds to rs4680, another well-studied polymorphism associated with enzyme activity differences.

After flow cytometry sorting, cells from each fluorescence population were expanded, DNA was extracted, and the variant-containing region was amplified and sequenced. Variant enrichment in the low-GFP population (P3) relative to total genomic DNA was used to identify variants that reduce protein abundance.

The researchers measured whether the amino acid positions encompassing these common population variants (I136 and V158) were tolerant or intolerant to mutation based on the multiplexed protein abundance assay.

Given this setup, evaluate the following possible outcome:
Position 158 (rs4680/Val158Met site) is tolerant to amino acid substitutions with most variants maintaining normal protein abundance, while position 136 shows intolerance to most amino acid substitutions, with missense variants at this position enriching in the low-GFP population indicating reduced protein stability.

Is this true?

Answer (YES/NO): NO